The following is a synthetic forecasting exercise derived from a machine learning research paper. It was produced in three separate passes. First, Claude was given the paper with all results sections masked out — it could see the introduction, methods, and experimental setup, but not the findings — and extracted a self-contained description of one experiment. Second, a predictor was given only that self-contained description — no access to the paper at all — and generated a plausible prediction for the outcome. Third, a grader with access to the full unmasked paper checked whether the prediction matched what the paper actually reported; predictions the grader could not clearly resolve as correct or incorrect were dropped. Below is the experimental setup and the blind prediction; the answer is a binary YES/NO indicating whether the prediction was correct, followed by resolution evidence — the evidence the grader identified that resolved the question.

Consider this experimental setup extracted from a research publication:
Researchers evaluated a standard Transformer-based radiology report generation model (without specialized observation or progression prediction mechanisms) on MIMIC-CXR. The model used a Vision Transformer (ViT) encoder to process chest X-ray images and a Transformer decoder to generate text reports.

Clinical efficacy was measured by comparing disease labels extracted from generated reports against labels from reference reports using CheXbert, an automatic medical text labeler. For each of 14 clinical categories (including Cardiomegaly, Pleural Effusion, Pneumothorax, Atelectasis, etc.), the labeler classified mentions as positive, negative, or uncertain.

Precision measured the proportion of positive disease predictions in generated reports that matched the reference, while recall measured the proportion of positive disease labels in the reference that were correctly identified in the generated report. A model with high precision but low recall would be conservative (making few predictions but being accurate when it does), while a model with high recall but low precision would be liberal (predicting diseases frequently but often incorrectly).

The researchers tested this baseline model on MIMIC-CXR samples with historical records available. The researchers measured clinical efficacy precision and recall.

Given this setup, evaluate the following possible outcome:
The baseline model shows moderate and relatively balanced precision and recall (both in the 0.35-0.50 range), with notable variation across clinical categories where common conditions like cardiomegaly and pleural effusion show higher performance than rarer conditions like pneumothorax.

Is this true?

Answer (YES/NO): NO